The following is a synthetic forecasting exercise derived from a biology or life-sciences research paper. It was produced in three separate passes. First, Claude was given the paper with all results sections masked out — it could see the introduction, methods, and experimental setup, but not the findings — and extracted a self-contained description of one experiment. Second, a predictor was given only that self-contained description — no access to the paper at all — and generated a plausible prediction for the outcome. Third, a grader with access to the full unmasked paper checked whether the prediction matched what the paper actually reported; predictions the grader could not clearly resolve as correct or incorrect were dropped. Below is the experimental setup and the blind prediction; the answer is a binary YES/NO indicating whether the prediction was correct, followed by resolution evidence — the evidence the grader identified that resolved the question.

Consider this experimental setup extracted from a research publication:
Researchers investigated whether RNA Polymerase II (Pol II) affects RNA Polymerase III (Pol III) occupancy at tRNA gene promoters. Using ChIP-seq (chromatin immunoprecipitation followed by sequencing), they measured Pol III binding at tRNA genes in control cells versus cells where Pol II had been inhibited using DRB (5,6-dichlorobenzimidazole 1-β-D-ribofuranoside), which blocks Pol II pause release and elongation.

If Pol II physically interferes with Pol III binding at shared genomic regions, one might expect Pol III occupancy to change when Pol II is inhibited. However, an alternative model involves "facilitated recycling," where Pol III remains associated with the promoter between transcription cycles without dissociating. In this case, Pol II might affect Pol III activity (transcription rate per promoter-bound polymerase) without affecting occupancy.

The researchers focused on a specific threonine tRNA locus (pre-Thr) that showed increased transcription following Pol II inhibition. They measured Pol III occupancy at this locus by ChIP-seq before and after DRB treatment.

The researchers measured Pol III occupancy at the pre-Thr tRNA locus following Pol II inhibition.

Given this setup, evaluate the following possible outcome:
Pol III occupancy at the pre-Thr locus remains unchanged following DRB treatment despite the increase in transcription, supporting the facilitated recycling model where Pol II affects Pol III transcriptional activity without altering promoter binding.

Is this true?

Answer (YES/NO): YES